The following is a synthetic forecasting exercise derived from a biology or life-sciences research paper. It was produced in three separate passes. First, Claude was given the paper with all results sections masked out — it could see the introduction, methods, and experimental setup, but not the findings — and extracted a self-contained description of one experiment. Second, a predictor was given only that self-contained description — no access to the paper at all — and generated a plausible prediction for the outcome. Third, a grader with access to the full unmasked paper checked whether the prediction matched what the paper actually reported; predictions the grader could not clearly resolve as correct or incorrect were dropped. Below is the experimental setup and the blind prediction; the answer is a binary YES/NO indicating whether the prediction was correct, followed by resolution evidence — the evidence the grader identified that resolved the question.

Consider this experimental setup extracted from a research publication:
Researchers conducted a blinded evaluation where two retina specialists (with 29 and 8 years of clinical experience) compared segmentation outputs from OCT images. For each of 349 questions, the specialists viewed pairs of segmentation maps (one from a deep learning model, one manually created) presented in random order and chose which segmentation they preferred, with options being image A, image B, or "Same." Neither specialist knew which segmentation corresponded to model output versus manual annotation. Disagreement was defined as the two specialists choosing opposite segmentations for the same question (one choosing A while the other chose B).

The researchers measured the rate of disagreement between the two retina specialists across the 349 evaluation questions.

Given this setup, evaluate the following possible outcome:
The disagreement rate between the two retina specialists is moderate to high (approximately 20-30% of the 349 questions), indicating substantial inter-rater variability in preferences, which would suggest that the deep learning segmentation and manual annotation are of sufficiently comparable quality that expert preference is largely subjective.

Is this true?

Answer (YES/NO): NO